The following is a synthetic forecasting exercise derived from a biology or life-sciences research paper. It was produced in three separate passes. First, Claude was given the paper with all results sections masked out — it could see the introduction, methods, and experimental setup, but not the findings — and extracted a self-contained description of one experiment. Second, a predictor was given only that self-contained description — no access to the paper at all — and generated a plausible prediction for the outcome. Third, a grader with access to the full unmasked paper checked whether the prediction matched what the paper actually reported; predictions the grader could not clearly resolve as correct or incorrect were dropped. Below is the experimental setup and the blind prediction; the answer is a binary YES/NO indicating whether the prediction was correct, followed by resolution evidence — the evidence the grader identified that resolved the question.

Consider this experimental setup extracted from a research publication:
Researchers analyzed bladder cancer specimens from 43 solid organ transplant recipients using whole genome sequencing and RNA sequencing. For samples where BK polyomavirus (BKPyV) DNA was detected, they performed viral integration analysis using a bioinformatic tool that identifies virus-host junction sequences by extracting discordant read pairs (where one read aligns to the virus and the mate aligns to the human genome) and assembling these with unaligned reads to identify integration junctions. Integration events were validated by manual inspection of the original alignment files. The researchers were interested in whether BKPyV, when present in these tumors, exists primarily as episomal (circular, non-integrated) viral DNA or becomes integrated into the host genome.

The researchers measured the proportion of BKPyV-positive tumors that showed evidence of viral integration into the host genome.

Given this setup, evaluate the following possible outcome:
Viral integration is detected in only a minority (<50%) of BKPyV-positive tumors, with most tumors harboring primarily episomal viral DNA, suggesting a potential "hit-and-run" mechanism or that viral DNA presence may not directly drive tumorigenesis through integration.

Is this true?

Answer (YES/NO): NO